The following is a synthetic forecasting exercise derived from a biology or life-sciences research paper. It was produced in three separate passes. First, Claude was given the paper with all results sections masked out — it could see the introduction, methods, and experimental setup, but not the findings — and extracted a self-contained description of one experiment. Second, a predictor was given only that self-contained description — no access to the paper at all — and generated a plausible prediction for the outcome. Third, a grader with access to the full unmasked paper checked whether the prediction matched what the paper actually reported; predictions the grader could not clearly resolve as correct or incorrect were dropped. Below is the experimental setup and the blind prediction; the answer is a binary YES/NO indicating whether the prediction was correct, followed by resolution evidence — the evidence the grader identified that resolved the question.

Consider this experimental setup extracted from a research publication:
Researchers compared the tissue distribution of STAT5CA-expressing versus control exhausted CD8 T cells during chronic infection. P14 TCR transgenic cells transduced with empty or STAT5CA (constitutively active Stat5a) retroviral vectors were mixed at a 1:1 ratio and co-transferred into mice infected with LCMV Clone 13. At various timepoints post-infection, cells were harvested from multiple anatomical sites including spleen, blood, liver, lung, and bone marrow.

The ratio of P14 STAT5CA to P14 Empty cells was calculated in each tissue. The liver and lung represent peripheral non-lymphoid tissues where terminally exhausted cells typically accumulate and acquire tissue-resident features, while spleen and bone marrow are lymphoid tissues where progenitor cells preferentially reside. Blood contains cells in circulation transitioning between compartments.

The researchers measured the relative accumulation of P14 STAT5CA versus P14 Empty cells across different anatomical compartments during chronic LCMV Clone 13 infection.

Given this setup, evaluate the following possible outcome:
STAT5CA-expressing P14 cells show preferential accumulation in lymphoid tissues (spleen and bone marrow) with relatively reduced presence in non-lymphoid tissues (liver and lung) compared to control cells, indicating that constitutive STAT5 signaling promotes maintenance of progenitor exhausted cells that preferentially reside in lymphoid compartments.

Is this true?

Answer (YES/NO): NO